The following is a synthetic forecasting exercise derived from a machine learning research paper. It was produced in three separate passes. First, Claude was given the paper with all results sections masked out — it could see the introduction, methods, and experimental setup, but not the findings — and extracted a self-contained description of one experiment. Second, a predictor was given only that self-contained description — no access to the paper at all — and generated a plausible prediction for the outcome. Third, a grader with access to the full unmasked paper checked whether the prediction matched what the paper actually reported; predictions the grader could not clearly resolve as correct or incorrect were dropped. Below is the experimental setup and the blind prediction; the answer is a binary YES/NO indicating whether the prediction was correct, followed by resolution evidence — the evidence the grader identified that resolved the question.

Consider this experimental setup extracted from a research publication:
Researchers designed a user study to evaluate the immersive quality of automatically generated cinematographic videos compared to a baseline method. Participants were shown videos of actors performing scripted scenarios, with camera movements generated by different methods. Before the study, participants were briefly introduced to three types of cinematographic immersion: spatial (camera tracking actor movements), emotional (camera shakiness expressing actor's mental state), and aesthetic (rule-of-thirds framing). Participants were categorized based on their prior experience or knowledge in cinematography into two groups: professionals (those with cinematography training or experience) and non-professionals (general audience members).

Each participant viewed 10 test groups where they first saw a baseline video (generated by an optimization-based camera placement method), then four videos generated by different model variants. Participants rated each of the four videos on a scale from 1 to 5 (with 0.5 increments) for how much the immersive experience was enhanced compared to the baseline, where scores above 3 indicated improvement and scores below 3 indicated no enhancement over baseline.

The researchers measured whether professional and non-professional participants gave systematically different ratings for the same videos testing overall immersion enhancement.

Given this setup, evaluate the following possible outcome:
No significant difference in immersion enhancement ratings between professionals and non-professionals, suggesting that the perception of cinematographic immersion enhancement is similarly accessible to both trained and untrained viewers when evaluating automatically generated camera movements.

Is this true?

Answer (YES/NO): NO